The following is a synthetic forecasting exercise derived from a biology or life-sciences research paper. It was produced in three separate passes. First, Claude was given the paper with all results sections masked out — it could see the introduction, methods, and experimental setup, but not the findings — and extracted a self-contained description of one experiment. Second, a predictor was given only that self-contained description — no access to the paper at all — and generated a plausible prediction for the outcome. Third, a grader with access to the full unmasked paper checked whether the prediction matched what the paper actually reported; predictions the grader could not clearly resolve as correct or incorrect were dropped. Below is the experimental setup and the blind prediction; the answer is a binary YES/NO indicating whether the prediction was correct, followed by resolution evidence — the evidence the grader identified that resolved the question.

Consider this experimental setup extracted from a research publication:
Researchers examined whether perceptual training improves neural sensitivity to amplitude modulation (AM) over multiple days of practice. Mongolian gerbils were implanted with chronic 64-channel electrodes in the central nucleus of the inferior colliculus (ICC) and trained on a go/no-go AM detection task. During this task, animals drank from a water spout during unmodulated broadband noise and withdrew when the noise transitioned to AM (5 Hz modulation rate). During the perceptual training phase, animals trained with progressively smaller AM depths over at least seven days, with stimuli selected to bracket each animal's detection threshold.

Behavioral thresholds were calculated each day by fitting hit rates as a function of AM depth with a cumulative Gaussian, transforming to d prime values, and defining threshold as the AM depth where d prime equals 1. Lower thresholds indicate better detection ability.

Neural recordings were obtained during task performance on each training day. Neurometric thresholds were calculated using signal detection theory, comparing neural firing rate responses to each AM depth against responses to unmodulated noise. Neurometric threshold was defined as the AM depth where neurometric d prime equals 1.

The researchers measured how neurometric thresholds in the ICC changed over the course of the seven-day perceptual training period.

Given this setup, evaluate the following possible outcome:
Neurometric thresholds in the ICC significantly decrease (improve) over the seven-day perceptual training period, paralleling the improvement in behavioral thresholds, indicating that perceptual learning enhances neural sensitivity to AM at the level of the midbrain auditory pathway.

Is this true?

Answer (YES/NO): YES